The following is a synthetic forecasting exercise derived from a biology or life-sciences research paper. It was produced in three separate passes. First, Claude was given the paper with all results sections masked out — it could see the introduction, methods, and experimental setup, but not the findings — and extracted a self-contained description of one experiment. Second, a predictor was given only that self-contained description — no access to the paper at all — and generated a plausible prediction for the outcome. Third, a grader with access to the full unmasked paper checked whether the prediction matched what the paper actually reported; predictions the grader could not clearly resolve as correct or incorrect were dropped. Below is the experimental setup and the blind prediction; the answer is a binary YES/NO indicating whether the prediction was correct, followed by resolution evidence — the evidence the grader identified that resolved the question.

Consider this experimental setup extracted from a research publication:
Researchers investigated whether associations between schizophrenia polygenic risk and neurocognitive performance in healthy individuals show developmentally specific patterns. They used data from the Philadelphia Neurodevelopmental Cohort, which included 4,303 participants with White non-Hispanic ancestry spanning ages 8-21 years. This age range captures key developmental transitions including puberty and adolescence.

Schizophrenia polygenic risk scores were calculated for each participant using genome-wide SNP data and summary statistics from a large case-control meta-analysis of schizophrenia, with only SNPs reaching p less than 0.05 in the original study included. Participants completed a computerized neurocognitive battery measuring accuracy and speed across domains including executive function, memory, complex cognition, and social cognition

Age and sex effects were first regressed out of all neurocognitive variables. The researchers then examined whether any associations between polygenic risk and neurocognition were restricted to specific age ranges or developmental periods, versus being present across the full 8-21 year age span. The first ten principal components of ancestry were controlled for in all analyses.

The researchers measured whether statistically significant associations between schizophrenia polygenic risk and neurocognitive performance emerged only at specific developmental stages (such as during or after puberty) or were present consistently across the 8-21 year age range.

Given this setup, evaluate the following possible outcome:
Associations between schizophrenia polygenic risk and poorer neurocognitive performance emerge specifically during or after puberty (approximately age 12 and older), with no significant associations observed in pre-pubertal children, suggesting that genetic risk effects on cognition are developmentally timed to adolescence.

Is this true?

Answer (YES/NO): NO